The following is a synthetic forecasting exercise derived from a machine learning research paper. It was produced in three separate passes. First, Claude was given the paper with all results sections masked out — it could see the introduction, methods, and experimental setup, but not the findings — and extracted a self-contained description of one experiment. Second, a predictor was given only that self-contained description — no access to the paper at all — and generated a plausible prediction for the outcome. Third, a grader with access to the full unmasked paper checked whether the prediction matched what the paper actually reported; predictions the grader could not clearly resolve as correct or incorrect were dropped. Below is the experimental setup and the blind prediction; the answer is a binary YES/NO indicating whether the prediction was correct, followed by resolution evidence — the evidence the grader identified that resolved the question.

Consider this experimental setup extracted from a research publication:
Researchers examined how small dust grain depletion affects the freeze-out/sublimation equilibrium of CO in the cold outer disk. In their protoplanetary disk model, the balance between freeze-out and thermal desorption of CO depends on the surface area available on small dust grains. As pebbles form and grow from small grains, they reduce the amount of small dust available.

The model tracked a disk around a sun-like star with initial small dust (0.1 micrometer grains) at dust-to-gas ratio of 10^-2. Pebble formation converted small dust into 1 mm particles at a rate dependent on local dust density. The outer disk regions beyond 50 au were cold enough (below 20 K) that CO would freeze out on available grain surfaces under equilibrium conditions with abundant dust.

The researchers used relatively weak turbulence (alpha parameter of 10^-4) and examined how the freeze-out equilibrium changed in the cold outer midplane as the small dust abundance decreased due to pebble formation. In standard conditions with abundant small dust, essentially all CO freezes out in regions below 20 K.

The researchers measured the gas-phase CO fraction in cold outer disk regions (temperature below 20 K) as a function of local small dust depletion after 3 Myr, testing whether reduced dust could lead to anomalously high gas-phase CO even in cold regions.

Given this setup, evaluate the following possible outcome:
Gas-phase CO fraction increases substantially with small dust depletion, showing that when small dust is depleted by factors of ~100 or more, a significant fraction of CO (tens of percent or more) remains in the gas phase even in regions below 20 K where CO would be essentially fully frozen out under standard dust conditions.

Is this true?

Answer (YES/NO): NO